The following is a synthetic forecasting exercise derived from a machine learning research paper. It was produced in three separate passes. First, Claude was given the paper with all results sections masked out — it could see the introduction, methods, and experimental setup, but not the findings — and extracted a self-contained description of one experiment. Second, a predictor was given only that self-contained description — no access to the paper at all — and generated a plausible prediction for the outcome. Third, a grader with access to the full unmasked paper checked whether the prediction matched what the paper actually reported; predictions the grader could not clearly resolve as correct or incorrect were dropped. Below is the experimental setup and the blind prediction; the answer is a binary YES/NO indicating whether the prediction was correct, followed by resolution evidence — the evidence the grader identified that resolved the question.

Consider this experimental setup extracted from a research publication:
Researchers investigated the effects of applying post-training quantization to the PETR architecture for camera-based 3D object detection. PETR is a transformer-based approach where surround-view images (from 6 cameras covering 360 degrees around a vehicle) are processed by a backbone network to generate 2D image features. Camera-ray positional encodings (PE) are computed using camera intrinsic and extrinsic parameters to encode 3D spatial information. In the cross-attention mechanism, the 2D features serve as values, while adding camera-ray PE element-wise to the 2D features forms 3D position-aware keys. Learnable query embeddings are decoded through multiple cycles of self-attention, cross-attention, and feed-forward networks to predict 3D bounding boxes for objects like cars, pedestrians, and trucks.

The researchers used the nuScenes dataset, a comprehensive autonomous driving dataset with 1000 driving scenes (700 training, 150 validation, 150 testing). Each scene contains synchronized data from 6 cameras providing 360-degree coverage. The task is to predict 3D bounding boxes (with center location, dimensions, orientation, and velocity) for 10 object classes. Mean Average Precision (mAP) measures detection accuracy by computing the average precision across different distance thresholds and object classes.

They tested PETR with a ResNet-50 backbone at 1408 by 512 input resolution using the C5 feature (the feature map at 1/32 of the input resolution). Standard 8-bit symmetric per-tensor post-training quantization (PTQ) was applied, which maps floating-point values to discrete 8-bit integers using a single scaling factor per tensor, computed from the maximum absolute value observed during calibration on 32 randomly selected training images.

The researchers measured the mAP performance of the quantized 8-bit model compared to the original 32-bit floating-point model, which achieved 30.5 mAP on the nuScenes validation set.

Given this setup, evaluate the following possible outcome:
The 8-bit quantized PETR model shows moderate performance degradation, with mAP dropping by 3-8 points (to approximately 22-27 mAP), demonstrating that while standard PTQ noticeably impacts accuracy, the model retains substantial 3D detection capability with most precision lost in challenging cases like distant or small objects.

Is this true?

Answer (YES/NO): NO